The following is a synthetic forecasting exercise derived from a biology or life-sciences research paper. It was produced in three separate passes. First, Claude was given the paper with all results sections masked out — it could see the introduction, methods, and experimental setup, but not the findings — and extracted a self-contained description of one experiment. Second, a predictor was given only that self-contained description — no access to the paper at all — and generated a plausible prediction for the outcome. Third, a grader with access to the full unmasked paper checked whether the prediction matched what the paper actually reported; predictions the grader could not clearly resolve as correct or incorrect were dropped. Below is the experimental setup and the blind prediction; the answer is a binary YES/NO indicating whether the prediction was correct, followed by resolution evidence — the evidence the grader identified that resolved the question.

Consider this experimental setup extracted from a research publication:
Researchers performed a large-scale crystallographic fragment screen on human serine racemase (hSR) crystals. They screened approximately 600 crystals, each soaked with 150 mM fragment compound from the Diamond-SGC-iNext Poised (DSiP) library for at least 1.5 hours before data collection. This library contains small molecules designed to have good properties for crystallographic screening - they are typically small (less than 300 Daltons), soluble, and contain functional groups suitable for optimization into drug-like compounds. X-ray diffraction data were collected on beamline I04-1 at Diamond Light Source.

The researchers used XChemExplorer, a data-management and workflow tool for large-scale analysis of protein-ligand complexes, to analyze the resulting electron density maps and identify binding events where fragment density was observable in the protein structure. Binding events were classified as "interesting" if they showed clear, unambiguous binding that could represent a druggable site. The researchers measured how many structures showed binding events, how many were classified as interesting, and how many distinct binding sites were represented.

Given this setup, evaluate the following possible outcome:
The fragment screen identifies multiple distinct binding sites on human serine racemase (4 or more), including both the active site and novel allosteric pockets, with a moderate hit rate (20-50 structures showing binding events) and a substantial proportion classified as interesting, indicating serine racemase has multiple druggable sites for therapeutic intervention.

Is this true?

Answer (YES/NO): NO